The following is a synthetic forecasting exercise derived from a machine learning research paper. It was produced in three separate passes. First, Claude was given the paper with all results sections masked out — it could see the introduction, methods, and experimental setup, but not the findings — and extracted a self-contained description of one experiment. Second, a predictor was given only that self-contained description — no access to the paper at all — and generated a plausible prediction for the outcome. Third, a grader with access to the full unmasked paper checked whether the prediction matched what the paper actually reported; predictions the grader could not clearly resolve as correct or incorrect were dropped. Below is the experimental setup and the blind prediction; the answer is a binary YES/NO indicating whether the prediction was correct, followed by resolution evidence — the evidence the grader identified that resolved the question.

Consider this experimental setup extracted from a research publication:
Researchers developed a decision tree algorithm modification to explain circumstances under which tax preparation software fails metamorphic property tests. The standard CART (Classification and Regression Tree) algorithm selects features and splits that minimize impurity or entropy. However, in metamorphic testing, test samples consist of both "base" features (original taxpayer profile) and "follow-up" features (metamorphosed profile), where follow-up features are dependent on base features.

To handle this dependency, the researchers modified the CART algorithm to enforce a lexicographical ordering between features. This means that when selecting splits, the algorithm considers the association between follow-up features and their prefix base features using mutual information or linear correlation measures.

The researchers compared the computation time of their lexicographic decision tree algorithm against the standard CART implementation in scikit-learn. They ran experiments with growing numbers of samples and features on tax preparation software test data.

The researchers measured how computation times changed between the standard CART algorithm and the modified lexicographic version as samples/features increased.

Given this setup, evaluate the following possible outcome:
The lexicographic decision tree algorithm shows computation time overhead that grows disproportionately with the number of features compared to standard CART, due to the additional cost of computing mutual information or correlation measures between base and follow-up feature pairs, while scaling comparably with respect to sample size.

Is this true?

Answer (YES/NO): NO